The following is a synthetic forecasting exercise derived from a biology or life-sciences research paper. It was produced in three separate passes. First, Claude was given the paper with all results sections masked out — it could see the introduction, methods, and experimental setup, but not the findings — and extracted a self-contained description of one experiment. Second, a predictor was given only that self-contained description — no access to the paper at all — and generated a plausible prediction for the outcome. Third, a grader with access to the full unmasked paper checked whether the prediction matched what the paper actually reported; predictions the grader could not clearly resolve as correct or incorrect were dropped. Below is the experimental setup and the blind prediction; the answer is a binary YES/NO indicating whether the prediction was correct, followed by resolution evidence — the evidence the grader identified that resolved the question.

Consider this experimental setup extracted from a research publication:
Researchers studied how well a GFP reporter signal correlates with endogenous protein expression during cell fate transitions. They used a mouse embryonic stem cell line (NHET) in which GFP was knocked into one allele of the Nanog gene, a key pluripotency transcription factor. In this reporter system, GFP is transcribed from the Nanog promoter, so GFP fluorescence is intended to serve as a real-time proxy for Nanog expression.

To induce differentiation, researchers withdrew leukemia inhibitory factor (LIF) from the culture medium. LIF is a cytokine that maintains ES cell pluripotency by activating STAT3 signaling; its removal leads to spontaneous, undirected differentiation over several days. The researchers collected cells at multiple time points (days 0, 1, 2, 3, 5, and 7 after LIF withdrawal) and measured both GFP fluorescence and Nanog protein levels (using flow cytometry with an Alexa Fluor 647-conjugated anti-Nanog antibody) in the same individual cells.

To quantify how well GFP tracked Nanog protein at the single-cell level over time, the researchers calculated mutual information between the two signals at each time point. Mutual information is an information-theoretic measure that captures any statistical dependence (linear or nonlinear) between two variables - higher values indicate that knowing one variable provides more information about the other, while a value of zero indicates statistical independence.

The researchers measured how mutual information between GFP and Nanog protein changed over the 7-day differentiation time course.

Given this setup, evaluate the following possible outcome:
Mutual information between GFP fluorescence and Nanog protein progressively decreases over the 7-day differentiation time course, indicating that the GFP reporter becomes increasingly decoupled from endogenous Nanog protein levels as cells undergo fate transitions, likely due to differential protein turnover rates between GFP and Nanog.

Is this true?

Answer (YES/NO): NO